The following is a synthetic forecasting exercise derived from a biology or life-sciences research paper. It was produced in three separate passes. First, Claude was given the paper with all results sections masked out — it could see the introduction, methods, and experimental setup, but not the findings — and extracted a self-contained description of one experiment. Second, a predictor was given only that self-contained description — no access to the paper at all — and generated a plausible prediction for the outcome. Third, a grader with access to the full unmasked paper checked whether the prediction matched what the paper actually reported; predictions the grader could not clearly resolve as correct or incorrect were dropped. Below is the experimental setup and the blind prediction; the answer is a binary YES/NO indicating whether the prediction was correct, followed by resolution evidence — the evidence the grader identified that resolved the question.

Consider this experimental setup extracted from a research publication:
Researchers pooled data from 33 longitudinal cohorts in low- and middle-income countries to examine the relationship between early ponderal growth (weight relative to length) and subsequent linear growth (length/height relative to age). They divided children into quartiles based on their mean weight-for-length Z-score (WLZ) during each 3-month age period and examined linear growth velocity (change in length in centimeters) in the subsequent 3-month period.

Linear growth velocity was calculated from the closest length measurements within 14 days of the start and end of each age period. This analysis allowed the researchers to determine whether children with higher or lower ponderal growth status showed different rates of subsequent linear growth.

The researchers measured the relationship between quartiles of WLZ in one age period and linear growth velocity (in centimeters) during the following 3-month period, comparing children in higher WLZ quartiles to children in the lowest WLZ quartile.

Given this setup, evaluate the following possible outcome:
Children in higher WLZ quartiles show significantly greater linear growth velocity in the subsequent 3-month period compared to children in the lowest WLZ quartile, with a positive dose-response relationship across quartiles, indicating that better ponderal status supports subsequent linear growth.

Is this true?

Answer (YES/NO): YES